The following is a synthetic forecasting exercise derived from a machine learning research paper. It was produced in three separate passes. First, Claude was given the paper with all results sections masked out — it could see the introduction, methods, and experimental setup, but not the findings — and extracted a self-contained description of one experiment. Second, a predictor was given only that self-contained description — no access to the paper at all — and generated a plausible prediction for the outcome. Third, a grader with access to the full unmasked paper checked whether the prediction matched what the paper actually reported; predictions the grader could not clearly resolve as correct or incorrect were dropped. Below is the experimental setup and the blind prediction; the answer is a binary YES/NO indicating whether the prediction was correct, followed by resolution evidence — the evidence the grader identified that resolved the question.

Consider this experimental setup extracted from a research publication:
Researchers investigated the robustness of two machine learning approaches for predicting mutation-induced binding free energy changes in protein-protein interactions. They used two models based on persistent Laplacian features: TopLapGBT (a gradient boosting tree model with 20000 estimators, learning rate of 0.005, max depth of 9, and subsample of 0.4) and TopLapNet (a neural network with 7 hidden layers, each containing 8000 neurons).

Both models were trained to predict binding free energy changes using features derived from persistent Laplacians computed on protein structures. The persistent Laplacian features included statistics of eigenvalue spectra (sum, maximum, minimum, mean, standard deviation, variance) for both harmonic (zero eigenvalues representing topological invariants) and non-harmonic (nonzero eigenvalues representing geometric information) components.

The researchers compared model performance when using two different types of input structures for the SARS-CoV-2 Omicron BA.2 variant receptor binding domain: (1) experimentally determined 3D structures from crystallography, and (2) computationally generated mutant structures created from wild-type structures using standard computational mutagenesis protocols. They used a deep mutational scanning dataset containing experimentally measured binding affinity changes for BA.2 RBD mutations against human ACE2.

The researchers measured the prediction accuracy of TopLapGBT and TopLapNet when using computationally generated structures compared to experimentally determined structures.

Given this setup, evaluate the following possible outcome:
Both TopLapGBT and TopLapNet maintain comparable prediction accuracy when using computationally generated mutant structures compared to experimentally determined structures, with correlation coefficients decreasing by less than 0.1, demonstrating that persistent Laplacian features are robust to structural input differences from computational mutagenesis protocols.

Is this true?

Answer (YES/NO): NO